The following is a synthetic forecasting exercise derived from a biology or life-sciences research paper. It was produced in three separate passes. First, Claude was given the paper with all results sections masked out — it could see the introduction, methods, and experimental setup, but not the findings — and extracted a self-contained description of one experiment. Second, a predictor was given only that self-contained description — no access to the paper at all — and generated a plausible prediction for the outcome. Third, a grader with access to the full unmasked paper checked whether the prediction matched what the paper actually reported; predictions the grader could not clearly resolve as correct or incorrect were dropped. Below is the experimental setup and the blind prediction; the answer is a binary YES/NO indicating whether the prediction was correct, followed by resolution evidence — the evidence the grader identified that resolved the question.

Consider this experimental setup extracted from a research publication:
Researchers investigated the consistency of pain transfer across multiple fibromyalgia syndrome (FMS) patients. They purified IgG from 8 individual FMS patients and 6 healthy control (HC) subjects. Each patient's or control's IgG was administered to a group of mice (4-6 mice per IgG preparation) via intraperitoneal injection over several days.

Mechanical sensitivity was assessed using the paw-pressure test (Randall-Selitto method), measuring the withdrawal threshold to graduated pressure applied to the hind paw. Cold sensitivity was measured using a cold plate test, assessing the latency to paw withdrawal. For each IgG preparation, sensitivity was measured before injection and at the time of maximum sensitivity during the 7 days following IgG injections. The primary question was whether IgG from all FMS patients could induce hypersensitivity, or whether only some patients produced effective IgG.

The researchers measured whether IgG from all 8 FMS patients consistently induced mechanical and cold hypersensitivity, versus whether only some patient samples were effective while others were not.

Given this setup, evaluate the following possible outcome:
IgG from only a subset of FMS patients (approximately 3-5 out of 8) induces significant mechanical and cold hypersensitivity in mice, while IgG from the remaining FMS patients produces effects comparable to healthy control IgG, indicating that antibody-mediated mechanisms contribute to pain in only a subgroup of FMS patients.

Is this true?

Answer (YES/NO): NO